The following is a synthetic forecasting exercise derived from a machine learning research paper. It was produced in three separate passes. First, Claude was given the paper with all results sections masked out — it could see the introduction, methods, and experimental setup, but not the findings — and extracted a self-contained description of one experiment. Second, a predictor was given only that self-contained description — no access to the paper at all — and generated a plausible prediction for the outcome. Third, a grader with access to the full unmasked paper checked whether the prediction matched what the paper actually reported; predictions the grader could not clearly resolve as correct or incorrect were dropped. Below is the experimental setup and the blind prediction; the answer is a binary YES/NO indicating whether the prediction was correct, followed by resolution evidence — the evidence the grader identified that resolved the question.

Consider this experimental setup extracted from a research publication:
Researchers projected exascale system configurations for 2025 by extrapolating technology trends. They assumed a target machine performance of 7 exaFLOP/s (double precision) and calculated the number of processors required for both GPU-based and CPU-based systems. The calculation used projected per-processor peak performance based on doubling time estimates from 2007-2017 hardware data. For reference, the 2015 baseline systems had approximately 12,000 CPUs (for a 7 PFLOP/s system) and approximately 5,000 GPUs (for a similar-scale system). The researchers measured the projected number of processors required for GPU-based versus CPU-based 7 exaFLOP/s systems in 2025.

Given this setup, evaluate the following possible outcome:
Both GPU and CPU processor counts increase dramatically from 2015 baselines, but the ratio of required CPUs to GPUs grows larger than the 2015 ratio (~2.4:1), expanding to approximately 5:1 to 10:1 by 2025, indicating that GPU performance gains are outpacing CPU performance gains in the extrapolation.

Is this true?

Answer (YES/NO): YES